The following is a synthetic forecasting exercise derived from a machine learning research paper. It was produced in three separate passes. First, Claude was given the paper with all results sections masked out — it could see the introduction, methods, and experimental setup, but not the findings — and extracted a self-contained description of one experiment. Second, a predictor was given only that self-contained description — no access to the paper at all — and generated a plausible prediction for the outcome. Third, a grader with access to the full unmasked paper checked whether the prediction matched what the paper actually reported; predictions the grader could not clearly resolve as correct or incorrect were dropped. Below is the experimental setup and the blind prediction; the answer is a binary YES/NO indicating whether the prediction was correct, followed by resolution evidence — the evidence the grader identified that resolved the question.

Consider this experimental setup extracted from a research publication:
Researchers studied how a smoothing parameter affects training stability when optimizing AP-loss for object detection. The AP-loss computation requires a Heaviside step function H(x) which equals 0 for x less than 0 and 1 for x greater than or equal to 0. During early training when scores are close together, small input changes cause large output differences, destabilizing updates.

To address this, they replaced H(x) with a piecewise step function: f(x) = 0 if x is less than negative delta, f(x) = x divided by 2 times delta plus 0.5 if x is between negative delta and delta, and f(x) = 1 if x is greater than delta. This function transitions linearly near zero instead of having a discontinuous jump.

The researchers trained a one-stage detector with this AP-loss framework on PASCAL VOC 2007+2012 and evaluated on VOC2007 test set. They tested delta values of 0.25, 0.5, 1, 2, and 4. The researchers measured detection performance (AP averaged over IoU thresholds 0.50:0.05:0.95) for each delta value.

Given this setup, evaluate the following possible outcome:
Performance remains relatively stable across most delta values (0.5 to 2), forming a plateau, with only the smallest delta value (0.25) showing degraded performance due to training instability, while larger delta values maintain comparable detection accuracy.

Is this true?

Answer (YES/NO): NO